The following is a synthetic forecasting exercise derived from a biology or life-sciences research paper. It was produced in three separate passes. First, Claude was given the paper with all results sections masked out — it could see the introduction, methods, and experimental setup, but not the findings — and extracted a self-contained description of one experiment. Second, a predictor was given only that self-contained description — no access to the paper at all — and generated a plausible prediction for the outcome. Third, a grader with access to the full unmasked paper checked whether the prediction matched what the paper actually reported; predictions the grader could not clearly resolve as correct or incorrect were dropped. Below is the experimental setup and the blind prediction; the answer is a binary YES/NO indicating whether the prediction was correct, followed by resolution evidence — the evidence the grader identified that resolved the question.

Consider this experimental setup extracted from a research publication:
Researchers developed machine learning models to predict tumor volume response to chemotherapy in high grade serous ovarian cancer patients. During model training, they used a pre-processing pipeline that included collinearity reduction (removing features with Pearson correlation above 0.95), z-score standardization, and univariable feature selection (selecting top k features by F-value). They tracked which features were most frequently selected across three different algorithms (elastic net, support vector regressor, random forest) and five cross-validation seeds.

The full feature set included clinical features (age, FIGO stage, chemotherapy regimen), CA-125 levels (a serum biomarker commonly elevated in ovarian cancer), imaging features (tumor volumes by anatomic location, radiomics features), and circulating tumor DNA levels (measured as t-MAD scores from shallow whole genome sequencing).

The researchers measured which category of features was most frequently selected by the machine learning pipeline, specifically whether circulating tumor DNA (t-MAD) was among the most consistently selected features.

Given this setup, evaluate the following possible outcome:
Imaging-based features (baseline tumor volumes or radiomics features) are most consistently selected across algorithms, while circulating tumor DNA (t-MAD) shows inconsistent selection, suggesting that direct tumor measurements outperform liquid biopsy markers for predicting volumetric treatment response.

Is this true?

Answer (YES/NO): YES